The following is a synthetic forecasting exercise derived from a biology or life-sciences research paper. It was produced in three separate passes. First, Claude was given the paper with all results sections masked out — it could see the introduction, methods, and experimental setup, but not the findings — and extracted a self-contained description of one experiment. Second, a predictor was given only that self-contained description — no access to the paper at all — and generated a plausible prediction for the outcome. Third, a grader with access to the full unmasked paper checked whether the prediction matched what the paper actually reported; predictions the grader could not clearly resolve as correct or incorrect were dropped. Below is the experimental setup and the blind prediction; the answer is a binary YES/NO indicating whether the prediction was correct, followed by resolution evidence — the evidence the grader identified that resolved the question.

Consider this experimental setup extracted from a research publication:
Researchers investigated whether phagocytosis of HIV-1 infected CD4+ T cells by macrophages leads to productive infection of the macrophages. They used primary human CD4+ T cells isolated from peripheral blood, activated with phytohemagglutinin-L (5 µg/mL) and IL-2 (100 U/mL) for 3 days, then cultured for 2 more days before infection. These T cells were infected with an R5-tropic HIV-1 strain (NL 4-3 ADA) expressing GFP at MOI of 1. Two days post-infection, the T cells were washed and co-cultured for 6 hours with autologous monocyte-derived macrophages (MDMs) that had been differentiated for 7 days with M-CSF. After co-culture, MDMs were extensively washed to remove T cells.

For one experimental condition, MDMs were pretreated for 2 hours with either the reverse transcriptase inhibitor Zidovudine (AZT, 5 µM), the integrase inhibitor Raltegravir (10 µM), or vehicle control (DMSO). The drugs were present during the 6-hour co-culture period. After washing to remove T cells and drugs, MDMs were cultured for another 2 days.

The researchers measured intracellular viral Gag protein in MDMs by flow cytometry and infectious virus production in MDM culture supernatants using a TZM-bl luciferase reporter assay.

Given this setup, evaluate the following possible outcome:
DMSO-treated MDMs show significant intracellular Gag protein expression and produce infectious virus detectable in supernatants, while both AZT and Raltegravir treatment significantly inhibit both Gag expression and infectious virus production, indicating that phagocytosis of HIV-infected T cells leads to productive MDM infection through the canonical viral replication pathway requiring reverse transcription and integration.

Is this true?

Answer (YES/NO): YES